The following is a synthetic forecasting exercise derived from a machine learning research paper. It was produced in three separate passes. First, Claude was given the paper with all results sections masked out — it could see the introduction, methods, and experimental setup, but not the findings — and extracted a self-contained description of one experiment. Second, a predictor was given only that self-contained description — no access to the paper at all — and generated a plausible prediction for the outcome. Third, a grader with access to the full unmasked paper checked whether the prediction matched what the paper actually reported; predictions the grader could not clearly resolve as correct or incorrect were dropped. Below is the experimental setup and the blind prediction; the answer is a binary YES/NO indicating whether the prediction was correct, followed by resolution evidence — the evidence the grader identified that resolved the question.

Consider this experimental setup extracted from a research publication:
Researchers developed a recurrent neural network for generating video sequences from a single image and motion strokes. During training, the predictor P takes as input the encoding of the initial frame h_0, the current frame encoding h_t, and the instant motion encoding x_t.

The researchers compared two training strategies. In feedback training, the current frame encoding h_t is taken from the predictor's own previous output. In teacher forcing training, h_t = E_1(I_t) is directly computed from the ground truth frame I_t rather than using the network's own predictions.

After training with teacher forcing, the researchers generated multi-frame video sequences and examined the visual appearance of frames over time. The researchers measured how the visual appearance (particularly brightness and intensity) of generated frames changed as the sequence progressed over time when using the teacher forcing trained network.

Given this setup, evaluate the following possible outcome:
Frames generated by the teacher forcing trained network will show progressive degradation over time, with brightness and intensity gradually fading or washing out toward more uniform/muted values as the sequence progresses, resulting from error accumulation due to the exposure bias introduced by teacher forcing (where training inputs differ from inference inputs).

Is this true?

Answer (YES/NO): YES